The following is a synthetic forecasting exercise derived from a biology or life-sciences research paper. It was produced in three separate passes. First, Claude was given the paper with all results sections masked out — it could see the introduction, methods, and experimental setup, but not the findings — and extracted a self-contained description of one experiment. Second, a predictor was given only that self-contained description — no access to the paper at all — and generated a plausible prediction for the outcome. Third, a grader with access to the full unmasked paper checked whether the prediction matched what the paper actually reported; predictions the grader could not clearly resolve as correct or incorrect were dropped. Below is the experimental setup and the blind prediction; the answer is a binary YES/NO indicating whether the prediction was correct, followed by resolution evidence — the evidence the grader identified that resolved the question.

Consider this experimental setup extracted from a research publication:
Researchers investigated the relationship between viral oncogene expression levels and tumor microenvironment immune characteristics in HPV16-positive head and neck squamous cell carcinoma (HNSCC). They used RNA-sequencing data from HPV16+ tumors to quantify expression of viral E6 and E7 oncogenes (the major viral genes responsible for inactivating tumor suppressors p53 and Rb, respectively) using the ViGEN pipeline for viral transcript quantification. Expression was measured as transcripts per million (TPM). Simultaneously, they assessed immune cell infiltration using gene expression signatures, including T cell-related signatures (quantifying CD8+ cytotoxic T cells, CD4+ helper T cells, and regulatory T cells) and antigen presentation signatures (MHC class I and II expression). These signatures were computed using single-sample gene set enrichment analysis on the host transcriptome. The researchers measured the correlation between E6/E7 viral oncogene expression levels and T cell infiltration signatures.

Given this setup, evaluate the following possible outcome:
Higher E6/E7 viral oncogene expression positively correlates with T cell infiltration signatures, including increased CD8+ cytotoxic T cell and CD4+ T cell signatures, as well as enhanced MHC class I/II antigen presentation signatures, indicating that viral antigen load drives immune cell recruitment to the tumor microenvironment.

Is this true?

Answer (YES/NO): NO